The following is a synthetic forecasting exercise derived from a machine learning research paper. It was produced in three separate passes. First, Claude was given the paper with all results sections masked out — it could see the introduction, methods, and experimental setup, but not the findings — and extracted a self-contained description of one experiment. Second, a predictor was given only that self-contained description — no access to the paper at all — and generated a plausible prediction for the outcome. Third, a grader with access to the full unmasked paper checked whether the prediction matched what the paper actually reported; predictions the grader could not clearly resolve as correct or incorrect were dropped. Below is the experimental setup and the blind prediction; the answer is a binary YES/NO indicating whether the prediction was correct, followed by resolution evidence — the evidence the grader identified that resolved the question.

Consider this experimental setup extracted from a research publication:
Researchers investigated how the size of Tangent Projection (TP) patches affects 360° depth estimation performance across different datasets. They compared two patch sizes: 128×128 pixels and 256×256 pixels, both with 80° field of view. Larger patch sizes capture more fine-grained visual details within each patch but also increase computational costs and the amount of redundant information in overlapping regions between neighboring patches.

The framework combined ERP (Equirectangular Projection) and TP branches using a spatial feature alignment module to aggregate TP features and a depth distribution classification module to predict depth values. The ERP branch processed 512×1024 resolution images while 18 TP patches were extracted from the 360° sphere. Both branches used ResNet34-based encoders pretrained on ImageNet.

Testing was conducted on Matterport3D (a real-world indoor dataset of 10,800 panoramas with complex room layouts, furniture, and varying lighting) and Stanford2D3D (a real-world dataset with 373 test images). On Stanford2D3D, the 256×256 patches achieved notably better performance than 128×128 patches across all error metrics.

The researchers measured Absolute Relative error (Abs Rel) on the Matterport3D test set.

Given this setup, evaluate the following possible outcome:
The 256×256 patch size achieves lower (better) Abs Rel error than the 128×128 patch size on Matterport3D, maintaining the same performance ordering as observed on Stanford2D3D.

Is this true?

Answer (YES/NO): NO